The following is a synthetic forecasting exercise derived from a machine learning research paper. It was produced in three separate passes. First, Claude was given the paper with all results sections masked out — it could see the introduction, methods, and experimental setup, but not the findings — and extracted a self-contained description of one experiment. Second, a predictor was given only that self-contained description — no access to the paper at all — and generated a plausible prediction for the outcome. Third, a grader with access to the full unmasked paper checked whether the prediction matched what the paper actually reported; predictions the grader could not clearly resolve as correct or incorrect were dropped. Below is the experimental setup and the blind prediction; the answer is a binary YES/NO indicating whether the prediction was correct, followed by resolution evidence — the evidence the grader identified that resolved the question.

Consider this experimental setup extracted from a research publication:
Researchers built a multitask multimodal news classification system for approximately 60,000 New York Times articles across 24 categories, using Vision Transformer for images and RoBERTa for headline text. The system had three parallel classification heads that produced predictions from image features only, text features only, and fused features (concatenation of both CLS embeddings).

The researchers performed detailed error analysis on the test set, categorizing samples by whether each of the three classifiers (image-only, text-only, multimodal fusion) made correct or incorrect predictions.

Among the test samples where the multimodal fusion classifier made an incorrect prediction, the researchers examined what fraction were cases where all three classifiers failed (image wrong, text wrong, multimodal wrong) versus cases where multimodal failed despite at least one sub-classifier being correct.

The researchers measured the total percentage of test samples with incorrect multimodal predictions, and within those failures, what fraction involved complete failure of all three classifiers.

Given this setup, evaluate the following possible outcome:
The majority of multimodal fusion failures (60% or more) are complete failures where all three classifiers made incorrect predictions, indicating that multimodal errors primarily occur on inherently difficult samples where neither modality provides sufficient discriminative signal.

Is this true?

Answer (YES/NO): YES